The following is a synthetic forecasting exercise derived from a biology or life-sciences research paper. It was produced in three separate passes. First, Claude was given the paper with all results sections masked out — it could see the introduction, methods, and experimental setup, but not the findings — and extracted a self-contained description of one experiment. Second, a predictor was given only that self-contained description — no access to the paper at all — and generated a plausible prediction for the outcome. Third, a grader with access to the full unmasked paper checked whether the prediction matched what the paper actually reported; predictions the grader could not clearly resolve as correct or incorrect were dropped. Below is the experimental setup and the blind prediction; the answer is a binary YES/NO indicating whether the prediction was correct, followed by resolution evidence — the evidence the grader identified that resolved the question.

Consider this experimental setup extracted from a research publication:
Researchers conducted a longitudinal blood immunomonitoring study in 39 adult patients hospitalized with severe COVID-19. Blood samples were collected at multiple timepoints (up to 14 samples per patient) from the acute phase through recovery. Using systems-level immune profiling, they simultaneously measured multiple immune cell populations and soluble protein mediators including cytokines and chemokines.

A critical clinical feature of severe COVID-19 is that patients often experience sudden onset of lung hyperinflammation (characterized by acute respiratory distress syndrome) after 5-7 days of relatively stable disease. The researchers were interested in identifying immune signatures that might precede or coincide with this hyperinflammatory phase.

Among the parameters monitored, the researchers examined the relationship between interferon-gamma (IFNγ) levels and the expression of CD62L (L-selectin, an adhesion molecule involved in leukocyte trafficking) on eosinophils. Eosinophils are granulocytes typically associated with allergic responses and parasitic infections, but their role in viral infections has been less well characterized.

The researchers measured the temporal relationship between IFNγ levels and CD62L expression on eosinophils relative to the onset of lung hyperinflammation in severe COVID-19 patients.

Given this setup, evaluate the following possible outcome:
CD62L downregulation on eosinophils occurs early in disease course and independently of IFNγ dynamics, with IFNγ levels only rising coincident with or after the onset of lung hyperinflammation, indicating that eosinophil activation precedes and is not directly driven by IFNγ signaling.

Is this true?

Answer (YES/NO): NO